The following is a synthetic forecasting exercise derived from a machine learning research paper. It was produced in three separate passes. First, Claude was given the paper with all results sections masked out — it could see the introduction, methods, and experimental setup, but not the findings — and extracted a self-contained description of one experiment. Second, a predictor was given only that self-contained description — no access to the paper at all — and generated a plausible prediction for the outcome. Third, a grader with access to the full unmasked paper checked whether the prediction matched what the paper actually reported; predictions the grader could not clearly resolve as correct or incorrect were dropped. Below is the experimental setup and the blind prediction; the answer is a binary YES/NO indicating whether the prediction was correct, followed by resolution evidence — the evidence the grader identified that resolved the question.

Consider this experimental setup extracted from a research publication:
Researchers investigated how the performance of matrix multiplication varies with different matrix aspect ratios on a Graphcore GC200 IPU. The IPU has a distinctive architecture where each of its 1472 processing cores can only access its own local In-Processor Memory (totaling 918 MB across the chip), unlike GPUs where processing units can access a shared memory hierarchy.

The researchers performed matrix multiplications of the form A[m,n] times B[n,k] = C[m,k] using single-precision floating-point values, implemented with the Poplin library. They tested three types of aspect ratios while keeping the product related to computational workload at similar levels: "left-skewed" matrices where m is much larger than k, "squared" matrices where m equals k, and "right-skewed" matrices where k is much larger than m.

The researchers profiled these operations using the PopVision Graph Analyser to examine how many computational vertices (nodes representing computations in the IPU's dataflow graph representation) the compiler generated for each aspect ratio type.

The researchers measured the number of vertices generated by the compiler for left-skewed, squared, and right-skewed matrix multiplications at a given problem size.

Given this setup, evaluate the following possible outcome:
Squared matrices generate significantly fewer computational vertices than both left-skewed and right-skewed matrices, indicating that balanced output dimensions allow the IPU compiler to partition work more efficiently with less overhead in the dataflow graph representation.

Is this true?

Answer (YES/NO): NO